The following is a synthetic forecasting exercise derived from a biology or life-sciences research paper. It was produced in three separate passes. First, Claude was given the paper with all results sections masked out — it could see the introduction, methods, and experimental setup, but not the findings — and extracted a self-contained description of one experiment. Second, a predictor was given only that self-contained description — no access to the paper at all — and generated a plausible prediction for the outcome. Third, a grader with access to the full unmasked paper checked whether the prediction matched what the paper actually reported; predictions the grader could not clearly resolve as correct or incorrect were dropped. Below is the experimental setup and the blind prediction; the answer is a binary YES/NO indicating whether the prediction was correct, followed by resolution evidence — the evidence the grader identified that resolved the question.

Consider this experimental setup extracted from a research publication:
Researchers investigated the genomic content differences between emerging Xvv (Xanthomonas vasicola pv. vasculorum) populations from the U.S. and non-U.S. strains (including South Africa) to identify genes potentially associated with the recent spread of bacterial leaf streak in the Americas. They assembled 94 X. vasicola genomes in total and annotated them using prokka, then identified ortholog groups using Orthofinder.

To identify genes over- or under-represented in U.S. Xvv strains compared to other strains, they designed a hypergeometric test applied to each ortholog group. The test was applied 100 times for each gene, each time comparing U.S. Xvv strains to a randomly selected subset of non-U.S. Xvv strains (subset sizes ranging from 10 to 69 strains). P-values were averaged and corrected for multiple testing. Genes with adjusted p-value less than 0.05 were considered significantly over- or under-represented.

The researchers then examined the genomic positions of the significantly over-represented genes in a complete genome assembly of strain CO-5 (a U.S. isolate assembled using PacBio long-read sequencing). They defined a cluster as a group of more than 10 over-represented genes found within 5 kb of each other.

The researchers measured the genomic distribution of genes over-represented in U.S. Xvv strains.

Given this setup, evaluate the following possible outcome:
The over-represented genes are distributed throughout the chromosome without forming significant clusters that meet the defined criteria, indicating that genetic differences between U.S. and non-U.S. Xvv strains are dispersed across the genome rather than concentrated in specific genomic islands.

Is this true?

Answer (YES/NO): NO